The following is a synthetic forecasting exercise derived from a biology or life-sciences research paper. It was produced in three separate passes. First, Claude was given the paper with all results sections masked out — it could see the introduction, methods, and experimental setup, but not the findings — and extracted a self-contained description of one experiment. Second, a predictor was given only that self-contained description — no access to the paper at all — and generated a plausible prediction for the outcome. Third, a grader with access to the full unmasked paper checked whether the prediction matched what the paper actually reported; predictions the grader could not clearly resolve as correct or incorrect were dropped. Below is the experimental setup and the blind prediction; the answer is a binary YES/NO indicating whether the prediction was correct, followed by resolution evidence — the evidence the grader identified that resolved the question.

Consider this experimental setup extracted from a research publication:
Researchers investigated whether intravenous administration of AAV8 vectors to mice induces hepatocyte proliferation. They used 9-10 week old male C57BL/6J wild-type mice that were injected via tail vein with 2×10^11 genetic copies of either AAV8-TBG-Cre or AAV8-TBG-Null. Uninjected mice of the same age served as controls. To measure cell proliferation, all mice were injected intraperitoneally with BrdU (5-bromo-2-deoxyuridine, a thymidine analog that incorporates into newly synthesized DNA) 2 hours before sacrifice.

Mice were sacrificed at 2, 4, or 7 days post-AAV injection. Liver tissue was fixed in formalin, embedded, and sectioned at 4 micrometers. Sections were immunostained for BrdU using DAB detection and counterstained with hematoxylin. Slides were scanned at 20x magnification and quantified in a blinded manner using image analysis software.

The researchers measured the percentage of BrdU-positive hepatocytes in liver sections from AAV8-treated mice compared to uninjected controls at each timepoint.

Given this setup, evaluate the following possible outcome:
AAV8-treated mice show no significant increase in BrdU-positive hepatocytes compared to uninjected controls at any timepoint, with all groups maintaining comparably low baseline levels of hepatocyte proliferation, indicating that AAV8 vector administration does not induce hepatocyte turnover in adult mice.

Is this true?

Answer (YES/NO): NO